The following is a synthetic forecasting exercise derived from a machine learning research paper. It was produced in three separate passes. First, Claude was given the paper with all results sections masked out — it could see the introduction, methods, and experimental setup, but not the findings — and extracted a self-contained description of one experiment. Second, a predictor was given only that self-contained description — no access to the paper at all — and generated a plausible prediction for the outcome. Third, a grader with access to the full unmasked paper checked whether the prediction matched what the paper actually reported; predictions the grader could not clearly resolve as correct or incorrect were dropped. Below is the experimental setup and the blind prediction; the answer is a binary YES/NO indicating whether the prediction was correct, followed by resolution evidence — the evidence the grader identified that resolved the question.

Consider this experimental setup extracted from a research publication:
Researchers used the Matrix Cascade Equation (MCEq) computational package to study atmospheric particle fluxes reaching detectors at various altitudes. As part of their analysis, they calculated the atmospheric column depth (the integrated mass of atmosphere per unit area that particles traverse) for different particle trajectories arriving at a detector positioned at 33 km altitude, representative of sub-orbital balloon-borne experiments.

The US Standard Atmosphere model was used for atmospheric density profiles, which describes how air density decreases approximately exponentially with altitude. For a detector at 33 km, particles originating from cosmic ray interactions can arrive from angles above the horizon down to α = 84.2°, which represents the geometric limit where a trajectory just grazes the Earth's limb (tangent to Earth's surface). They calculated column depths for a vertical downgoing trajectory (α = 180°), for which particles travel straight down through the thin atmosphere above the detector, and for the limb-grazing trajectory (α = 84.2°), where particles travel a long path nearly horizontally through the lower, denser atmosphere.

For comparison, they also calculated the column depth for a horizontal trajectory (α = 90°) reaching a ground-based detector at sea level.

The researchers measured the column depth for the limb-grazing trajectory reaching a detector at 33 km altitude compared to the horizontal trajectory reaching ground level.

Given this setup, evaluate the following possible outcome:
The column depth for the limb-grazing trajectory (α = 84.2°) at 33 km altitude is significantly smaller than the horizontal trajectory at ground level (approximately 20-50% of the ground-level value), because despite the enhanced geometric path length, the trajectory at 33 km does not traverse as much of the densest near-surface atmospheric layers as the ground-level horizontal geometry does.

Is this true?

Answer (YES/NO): NO